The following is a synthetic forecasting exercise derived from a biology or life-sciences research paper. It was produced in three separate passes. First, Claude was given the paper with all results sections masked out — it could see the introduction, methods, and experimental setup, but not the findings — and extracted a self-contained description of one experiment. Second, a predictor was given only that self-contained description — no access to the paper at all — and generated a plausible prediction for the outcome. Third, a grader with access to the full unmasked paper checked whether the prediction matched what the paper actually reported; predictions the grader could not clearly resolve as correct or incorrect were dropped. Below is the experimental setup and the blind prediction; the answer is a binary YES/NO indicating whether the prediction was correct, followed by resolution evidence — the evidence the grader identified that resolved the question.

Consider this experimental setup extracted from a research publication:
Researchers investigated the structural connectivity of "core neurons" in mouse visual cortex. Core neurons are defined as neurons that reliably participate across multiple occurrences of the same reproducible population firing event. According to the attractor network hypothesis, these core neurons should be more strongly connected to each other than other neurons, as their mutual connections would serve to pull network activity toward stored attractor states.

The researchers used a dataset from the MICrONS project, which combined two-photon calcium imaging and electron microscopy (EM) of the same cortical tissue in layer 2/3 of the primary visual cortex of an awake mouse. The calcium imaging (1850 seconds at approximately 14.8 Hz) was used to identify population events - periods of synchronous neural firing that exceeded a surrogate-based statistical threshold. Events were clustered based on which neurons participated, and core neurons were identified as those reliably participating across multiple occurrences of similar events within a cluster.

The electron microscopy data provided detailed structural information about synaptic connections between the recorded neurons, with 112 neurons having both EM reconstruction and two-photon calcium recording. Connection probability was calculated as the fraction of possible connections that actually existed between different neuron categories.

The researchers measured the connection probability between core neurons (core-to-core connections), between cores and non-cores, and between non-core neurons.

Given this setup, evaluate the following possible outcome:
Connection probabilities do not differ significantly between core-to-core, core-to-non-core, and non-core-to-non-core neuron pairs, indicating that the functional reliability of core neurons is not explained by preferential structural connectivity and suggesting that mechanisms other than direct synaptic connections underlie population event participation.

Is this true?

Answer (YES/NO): NO